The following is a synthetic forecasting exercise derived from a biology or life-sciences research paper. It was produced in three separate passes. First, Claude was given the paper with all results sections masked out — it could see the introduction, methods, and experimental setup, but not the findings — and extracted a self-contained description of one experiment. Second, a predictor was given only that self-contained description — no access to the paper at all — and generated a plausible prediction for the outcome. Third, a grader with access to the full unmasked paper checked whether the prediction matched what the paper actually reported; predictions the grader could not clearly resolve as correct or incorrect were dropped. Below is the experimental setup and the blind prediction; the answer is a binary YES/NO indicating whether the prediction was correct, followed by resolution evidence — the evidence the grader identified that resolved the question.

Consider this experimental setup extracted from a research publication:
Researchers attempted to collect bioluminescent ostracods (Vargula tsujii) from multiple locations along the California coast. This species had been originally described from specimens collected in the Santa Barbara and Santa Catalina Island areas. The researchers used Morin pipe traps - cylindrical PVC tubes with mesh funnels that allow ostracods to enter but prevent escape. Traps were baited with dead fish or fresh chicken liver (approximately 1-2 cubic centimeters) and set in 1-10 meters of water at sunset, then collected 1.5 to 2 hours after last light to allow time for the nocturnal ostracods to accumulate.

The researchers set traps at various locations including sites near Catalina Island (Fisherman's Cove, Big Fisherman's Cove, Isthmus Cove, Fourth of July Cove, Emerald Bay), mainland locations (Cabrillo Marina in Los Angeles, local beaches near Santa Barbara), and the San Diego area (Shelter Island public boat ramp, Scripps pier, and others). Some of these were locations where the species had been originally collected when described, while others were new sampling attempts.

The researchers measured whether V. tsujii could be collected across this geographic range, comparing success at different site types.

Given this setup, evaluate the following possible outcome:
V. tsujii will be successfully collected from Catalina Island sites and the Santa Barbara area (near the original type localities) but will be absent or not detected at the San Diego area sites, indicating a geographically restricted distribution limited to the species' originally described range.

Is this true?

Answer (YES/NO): NO